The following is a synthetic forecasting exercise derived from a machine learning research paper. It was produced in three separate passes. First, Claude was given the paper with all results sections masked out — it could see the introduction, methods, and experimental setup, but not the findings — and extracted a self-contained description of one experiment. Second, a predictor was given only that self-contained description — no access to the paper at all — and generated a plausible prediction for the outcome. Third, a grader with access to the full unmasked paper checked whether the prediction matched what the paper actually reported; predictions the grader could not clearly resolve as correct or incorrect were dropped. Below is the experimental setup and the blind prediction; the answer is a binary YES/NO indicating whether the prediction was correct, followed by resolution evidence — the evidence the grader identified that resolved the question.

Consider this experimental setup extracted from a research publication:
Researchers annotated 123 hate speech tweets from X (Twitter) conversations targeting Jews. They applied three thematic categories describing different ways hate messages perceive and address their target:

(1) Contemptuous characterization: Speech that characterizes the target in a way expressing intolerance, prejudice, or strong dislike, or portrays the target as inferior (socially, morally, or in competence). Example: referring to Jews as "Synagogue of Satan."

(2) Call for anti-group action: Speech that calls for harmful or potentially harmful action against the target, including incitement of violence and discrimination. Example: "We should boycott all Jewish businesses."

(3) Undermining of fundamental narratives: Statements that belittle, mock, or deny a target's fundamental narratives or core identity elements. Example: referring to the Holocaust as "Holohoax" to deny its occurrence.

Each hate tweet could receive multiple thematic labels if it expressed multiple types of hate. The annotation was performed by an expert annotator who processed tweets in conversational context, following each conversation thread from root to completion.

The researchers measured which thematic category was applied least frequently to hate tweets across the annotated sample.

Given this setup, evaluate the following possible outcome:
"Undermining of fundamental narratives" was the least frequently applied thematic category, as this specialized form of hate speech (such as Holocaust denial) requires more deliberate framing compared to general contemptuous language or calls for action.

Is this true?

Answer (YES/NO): NO